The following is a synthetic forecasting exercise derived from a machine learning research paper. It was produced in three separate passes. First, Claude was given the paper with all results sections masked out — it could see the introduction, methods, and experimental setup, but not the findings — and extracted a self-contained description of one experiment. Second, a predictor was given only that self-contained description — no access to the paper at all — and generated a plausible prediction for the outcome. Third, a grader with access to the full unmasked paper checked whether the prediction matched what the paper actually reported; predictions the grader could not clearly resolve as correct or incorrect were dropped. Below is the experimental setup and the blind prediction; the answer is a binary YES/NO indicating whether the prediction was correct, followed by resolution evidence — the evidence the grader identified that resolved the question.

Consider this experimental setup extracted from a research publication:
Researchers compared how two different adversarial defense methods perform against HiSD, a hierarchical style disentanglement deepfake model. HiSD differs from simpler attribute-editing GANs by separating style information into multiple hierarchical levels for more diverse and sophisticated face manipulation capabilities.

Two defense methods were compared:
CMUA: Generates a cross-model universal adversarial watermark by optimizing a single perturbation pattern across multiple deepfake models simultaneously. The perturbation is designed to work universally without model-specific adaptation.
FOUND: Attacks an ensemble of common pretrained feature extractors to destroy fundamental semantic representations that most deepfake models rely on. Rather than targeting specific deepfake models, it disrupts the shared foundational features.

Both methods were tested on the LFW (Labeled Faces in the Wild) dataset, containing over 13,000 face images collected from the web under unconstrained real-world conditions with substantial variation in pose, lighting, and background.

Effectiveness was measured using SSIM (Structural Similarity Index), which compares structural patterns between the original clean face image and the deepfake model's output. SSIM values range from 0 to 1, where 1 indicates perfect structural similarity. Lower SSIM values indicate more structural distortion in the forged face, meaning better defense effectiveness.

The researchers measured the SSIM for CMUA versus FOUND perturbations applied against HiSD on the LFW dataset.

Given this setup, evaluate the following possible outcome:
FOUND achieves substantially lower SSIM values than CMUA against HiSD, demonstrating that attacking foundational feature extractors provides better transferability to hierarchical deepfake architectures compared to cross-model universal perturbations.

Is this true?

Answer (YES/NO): NO